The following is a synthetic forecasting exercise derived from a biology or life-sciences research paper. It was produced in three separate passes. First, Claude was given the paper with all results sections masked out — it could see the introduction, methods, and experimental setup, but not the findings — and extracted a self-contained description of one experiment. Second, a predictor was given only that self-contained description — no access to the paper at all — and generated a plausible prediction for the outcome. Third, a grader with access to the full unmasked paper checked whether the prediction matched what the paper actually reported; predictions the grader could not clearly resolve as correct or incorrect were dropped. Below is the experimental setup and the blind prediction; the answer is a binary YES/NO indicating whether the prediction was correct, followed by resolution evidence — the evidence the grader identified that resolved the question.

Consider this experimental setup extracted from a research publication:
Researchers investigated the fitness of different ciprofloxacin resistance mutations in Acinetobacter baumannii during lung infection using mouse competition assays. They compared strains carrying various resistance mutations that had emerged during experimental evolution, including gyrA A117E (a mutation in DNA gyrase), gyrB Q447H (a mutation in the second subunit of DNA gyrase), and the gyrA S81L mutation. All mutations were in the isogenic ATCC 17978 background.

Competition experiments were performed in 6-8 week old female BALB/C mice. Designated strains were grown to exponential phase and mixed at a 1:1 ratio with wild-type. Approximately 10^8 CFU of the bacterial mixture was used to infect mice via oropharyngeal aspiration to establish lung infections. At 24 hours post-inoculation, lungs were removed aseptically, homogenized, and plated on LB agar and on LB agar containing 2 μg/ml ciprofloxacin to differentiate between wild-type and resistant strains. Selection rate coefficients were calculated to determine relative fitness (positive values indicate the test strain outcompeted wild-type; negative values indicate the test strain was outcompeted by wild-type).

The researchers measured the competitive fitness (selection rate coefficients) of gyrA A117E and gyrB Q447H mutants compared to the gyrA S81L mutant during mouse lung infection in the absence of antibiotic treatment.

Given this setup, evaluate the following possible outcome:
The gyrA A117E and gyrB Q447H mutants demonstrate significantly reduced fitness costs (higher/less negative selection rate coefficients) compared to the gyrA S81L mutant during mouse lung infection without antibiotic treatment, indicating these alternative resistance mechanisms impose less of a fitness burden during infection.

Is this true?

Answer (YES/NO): NO